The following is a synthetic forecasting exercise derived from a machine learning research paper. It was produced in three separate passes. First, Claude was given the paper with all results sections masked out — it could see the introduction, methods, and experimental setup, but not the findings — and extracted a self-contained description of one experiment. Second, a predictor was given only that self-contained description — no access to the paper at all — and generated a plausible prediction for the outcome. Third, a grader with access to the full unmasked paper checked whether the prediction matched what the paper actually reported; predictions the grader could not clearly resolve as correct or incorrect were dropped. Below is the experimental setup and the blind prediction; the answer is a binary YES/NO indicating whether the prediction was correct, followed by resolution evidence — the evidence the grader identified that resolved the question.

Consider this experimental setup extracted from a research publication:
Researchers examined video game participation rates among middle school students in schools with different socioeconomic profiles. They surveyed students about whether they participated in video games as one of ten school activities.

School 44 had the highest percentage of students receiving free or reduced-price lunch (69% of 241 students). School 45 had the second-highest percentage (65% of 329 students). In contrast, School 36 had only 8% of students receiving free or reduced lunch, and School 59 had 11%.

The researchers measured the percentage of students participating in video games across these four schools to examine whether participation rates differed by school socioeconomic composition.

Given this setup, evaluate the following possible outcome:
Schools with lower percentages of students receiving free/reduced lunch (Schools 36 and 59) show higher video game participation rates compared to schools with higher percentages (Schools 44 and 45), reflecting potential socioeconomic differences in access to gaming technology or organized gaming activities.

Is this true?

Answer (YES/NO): NO